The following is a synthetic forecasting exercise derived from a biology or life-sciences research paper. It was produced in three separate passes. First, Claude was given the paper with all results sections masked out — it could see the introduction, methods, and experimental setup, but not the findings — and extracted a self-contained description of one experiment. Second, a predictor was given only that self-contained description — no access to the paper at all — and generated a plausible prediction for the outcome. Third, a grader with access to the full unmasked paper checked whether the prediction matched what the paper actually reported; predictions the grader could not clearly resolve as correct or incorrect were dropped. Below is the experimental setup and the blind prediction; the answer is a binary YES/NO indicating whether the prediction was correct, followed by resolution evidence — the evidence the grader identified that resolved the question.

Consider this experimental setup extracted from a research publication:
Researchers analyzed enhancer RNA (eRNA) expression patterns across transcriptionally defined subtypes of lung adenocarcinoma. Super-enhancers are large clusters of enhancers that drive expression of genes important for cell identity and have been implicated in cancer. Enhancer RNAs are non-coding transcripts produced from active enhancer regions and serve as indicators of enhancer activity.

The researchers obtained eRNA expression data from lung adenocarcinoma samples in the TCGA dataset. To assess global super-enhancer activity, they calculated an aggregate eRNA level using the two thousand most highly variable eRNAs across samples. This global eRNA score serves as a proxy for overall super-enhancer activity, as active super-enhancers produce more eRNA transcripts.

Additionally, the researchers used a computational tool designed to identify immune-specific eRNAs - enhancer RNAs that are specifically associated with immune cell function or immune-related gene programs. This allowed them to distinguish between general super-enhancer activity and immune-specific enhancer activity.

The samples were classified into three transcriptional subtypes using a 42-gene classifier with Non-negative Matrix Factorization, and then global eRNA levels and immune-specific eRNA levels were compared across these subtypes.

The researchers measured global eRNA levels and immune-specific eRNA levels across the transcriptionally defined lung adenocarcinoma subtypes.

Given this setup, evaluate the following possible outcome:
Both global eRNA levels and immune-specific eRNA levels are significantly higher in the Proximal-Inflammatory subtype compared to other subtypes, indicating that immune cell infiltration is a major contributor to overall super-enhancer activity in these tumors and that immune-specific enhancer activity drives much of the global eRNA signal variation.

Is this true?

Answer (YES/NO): NO